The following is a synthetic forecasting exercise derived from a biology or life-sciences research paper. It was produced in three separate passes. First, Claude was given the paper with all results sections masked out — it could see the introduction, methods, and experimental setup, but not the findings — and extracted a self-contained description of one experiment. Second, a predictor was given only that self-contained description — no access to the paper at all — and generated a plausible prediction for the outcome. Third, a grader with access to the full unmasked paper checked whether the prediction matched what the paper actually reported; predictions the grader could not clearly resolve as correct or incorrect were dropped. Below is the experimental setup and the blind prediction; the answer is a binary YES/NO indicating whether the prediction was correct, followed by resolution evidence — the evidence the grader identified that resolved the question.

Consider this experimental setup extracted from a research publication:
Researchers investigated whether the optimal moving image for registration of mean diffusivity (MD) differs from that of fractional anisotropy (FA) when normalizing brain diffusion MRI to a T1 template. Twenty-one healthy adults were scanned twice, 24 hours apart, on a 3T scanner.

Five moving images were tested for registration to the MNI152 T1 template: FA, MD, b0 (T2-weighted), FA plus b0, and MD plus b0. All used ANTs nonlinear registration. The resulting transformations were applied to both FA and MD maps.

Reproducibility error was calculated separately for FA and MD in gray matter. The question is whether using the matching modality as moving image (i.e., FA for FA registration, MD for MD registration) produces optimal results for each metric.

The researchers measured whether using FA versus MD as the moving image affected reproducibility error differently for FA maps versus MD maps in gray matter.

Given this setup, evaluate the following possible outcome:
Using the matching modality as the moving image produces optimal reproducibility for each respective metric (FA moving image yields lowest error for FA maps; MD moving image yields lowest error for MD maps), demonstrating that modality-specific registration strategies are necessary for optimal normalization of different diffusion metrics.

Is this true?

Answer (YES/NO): NO